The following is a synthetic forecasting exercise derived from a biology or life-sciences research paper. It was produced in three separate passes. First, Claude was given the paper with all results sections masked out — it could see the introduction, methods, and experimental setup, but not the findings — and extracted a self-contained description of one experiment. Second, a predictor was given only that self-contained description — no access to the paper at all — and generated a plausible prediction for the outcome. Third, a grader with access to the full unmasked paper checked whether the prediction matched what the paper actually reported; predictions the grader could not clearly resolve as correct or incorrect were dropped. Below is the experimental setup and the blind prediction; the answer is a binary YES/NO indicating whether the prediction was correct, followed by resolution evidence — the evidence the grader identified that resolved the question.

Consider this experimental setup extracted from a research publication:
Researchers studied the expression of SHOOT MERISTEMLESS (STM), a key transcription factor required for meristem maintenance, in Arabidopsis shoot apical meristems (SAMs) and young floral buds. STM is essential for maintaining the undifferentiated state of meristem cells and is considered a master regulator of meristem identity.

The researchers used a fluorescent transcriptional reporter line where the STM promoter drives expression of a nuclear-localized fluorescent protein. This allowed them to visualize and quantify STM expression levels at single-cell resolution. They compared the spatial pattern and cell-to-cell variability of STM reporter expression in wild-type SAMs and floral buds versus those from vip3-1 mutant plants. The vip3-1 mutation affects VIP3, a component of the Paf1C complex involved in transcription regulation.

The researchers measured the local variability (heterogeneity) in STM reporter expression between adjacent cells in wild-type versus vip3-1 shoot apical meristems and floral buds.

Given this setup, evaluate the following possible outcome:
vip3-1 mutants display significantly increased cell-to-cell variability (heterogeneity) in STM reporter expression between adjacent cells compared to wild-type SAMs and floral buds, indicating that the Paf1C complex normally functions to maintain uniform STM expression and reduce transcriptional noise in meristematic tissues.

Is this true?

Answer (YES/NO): YES